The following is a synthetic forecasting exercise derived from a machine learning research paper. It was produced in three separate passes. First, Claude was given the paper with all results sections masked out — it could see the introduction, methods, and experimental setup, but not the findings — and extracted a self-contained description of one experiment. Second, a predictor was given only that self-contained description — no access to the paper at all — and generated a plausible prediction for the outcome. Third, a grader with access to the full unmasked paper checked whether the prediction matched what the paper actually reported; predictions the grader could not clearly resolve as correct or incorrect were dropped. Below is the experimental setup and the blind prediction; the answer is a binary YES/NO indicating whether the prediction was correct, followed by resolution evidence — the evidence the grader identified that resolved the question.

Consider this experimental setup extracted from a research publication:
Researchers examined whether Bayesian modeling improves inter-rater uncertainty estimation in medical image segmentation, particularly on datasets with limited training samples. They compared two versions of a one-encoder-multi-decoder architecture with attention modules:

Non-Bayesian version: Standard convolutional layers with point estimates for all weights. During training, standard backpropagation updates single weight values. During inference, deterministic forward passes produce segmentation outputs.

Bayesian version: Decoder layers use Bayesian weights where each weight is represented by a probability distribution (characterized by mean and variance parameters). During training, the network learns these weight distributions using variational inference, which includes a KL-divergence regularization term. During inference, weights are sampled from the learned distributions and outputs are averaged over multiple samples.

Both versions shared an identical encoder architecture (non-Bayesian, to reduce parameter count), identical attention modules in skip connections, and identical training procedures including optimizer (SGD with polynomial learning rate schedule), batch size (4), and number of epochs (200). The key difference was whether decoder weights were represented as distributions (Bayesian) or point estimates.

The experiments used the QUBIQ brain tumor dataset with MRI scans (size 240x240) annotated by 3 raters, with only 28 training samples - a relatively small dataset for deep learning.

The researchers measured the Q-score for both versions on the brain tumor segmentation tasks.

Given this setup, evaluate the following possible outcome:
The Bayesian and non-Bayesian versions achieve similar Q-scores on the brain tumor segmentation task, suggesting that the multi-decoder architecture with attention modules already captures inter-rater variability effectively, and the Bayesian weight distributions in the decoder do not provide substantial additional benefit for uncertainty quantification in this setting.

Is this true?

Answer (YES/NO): NO